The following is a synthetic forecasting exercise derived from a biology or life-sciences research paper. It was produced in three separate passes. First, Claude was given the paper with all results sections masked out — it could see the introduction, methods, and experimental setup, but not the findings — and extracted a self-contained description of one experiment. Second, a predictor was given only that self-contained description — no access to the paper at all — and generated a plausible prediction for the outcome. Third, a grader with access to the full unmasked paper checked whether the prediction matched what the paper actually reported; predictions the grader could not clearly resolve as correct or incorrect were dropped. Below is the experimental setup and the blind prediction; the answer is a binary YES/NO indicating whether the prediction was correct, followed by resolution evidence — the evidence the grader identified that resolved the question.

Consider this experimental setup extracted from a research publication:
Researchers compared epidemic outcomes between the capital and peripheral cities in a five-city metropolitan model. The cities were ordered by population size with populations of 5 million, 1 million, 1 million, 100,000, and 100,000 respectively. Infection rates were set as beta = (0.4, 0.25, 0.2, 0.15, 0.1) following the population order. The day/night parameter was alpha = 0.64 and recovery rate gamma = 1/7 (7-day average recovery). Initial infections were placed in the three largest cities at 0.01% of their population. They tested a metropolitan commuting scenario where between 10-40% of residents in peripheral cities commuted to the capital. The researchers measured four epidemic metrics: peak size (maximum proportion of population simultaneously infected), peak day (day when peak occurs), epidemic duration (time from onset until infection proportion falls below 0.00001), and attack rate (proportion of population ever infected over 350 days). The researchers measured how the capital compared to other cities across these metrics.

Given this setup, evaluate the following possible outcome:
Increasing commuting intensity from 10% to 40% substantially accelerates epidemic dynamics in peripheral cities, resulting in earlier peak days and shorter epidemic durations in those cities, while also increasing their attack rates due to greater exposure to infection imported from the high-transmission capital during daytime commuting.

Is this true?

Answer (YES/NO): NO